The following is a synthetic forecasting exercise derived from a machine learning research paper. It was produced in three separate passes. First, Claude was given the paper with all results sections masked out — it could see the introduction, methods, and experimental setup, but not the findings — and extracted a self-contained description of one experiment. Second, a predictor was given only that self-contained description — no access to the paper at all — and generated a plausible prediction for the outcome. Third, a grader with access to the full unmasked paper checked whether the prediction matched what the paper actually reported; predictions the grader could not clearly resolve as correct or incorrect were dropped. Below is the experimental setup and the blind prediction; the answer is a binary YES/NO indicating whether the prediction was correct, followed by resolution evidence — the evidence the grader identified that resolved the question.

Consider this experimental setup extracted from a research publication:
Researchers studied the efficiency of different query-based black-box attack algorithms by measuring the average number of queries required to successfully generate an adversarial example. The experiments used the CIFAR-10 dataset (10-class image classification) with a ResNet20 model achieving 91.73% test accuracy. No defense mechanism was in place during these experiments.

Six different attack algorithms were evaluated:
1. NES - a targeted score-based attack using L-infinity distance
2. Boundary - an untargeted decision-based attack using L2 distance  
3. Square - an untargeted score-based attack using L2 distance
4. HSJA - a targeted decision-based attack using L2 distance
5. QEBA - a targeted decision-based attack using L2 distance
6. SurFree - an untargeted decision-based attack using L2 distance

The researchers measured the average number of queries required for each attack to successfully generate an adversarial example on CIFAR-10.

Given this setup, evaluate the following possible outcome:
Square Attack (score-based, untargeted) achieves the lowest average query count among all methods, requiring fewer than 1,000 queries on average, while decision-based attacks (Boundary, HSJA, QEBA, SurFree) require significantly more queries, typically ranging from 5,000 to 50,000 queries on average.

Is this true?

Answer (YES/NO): NO